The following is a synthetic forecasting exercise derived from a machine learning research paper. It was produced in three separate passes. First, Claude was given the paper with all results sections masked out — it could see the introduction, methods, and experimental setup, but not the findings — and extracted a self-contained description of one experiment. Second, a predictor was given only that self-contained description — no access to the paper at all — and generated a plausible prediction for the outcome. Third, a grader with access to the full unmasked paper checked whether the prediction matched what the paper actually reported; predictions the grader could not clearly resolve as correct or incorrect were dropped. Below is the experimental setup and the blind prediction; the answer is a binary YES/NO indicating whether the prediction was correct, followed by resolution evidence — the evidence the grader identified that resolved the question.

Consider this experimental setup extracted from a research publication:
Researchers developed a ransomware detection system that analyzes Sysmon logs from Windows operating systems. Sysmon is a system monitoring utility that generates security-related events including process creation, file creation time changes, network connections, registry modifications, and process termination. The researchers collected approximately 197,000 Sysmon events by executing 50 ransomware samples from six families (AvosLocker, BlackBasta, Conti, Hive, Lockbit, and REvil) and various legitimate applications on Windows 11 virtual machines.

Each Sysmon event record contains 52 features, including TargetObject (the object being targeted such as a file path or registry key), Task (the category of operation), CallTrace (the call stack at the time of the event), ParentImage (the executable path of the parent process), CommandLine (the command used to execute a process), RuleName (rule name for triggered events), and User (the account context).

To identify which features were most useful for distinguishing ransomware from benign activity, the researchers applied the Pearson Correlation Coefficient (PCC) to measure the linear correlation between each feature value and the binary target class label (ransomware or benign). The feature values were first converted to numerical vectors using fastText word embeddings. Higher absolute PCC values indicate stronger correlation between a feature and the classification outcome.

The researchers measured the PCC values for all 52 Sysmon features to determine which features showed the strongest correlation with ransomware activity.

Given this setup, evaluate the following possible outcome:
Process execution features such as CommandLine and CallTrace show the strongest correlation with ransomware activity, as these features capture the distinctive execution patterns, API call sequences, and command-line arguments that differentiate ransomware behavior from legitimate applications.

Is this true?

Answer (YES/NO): NO